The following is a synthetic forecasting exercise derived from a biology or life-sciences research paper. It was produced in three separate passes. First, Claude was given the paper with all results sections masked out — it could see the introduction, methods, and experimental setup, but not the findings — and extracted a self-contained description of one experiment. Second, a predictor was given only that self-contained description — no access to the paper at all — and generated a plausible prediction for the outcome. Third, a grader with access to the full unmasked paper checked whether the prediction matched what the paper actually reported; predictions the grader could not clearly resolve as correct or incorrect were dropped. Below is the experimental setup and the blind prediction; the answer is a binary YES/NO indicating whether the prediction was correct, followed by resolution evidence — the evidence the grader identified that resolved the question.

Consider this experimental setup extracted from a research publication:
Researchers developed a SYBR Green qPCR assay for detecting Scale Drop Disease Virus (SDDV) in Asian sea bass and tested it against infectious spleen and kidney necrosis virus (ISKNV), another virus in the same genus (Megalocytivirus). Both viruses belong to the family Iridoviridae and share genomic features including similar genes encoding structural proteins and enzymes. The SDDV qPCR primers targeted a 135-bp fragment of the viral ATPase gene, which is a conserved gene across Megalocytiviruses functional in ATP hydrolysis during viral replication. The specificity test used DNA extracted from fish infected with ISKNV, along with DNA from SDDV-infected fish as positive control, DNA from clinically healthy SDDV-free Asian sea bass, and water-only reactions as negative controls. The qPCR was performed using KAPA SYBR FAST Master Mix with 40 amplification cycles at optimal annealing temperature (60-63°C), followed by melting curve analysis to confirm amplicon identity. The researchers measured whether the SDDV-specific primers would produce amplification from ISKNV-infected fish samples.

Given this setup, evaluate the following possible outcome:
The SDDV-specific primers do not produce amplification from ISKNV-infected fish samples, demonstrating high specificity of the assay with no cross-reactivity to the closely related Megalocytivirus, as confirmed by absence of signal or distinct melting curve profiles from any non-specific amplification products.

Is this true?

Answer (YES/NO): YES